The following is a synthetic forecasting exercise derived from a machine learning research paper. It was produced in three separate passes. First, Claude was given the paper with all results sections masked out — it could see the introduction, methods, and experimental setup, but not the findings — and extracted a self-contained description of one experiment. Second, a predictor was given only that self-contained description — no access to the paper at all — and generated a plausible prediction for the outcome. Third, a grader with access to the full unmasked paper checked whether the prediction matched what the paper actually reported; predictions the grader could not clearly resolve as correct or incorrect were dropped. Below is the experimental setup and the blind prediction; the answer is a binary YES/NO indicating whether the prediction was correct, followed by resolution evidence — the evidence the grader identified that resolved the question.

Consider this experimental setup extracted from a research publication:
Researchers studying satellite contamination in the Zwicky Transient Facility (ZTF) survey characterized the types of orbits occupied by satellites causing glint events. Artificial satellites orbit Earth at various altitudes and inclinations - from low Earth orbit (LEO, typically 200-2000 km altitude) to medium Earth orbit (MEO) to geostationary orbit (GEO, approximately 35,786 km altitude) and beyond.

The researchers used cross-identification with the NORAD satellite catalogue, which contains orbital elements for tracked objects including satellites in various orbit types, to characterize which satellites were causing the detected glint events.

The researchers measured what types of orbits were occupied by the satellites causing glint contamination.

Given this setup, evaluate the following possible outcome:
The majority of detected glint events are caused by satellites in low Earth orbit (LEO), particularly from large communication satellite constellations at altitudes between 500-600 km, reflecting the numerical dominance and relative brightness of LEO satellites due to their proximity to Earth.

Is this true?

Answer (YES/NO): NO